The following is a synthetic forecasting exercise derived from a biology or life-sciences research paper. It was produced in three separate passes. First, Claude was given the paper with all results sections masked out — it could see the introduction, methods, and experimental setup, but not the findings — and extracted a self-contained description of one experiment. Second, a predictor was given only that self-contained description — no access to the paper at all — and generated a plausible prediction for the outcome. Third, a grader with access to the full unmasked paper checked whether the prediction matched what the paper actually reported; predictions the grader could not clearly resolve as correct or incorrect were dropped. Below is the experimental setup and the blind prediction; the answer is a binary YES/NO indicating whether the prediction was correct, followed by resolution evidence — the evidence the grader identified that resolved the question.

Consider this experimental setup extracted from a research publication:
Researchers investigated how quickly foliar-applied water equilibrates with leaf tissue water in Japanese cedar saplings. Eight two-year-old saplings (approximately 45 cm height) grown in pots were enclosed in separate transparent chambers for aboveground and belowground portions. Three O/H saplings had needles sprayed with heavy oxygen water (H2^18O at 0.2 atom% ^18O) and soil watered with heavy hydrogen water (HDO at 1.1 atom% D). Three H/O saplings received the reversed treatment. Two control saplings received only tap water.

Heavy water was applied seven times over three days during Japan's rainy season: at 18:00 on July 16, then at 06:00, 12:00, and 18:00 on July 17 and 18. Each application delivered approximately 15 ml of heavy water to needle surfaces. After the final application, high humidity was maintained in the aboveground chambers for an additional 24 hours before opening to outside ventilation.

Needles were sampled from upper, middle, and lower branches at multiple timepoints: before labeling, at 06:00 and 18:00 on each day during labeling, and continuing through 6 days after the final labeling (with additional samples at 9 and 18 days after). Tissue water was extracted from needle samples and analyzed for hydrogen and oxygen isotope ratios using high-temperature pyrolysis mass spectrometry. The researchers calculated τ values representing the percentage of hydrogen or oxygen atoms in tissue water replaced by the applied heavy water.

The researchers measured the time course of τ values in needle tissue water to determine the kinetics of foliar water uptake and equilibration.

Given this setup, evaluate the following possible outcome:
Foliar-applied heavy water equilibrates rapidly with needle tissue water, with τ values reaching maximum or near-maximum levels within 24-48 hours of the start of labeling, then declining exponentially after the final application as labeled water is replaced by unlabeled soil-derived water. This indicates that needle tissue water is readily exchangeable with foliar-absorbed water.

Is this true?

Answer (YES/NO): YES